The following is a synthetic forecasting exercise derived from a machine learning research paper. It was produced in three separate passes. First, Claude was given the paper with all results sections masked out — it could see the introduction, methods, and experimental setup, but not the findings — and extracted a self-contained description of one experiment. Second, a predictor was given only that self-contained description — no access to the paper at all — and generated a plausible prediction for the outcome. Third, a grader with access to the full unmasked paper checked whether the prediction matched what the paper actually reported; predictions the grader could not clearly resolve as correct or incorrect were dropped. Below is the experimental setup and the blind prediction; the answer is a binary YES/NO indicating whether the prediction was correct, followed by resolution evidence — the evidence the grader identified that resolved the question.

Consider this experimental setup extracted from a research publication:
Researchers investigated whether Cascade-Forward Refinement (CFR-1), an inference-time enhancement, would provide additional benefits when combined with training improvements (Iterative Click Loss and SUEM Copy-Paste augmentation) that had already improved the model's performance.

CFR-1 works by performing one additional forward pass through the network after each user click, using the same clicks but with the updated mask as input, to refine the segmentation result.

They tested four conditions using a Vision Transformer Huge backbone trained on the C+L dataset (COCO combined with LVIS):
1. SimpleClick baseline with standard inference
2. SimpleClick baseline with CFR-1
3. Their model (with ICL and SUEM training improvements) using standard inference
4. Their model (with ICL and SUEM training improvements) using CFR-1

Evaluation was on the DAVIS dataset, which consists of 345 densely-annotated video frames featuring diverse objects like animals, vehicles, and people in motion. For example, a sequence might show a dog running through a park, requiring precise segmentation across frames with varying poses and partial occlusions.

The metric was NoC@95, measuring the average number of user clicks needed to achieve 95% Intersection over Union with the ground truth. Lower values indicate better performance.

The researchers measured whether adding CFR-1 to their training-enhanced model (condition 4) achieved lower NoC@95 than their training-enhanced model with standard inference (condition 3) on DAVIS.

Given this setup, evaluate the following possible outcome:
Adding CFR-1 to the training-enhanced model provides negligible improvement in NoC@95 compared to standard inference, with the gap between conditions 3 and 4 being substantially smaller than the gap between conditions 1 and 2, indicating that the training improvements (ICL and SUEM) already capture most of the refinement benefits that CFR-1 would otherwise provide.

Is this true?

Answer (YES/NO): NO